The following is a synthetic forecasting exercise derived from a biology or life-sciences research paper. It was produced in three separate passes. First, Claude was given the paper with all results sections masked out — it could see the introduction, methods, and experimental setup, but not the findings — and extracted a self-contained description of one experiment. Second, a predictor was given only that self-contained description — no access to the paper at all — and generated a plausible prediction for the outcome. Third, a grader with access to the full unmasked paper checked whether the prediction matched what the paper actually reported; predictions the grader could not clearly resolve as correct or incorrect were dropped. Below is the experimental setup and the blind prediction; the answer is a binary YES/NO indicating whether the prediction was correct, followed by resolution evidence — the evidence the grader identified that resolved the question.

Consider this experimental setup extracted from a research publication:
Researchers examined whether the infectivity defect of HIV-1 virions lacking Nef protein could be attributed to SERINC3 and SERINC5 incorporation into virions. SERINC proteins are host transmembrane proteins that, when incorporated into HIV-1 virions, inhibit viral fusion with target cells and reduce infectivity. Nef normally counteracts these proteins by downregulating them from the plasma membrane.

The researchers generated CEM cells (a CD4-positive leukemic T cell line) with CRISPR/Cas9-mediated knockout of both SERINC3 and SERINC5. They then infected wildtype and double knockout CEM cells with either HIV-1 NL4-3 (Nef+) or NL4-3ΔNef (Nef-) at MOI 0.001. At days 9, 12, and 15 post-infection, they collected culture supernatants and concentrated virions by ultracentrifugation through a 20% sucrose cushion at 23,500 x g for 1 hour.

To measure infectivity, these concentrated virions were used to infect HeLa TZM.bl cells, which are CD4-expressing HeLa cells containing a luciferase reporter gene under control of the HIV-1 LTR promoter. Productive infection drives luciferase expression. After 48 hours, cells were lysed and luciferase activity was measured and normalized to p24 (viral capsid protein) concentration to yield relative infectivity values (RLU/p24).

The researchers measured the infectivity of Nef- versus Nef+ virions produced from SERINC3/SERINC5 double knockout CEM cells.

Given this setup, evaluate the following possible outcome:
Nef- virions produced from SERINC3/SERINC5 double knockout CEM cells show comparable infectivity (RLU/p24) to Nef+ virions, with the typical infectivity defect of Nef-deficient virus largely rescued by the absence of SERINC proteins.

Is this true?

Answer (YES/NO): NO